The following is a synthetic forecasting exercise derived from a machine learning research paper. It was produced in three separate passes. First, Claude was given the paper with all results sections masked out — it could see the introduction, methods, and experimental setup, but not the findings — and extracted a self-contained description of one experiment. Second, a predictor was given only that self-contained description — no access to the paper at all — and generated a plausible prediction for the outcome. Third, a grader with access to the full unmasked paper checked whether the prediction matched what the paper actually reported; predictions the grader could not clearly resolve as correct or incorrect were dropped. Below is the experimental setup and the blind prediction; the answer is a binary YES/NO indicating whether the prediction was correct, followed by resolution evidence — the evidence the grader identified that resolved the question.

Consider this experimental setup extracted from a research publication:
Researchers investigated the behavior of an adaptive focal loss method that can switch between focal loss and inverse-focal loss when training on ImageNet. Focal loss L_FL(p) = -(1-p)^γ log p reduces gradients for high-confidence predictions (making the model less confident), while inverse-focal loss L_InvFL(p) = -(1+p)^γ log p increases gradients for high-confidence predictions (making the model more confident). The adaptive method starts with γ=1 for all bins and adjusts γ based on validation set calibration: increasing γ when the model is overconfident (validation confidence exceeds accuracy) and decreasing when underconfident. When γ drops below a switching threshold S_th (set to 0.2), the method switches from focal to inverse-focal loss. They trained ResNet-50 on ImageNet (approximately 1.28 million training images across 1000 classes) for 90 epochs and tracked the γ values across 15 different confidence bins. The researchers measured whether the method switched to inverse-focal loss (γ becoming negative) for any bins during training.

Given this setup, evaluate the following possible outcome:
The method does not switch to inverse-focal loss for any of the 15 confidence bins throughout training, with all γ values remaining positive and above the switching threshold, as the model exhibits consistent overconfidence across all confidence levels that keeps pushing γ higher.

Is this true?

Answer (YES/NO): NO